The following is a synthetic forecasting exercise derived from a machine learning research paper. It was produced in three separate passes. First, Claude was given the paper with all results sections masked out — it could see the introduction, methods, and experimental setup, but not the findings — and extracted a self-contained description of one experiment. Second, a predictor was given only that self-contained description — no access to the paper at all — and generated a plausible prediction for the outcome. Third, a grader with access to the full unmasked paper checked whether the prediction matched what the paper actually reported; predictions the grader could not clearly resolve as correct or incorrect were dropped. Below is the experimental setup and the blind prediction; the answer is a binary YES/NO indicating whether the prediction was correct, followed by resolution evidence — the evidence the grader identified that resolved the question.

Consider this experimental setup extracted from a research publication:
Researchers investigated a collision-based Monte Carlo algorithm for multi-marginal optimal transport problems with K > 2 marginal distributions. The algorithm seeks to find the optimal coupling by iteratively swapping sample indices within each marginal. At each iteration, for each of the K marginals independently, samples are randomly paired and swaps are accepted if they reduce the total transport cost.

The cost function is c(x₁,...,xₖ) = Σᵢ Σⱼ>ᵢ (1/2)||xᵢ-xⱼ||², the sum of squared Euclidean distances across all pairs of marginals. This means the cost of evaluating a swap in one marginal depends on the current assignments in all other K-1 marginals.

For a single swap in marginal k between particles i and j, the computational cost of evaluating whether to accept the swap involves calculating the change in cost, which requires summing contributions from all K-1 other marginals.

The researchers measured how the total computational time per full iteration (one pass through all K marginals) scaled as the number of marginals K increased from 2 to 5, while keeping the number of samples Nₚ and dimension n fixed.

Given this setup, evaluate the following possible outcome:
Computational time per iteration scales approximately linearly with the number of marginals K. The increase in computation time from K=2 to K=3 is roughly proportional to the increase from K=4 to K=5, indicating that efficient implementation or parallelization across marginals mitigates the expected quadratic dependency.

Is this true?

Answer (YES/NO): NO